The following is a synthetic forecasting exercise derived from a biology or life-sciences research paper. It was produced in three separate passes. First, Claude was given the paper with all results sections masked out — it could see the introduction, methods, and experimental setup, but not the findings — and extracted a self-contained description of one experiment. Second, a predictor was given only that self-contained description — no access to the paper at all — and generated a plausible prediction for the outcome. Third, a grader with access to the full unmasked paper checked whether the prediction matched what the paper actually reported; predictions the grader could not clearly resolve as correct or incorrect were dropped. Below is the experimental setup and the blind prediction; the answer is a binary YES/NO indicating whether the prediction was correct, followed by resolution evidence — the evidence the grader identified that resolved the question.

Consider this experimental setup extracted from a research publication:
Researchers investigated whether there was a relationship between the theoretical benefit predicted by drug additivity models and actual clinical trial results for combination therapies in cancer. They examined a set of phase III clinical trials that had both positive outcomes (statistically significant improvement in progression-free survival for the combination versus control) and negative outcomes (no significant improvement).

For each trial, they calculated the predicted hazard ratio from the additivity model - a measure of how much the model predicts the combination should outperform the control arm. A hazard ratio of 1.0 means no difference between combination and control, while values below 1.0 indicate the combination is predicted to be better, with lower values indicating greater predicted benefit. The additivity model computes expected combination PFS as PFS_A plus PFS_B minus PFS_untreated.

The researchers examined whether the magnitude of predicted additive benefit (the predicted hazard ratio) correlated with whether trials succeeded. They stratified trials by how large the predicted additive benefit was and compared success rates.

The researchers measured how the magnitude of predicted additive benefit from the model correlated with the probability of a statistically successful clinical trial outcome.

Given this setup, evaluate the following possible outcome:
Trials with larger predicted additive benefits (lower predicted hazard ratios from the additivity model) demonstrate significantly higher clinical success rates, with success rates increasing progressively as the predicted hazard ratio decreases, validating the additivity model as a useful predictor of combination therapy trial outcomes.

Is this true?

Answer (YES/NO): YES